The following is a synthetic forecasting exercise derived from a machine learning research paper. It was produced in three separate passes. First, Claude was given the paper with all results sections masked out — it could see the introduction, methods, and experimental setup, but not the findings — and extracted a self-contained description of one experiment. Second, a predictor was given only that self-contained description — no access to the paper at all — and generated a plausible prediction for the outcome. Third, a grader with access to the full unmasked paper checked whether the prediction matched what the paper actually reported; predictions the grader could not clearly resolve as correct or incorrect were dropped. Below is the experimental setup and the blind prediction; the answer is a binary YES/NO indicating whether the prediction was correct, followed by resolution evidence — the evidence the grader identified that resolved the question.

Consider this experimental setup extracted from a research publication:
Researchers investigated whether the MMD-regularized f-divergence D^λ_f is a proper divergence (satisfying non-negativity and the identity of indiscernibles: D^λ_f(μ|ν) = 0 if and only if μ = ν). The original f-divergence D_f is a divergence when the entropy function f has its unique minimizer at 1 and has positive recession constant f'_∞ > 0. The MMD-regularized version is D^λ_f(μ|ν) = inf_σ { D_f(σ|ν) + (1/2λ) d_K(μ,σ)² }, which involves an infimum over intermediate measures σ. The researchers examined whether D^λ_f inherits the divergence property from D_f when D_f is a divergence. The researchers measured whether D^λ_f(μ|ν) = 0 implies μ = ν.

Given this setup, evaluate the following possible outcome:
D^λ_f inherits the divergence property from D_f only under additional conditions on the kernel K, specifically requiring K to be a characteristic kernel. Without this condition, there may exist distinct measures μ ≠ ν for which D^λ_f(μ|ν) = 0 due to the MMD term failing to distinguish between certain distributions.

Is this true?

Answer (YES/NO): YES